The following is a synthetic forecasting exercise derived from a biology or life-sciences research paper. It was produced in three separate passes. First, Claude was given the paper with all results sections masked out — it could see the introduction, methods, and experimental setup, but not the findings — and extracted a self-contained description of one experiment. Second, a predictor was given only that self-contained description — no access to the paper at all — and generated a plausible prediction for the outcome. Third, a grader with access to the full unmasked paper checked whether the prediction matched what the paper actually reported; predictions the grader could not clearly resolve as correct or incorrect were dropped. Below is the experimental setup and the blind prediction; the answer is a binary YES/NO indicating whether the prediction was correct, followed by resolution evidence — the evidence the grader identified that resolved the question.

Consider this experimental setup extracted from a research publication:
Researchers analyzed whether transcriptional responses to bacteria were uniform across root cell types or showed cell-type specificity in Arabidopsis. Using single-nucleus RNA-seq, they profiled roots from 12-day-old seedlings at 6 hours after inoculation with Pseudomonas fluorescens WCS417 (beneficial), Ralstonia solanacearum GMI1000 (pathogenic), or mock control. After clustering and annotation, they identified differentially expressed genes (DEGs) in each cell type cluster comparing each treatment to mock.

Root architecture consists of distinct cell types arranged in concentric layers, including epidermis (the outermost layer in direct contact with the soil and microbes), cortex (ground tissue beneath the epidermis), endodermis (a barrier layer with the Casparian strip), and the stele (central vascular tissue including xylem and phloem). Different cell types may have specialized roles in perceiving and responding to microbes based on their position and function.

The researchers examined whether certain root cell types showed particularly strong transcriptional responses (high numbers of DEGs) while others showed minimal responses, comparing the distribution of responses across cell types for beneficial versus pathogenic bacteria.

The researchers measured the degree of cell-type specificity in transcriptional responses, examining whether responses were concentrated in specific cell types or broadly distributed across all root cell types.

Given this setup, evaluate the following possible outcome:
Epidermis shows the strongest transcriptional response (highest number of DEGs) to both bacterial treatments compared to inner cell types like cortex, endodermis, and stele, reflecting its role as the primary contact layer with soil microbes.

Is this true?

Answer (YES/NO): NO